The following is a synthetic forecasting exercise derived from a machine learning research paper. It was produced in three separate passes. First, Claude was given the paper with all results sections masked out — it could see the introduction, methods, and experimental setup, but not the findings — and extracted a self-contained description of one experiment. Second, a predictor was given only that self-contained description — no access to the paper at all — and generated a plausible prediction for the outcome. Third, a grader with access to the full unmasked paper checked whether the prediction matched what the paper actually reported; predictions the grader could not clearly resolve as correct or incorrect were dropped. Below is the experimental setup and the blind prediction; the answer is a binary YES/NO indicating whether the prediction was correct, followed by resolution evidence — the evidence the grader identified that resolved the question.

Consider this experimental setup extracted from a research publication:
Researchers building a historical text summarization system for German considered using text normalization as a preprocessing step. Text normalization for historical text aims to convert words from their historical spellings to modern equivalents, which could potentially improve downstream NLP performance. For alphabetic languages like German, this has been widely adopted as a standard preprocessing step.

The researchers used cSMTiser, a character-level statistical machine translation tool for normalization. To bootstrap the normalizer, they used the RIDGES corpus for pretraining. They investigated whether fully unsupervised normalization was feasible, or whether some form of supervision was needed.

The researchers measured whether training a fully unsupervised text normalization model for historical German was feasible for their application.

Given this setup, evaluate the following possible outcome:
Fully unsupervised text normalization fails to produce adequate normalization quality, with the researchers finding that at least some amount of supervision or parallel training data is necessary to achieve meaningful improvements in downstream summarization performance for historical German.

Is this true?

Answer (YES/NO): YES